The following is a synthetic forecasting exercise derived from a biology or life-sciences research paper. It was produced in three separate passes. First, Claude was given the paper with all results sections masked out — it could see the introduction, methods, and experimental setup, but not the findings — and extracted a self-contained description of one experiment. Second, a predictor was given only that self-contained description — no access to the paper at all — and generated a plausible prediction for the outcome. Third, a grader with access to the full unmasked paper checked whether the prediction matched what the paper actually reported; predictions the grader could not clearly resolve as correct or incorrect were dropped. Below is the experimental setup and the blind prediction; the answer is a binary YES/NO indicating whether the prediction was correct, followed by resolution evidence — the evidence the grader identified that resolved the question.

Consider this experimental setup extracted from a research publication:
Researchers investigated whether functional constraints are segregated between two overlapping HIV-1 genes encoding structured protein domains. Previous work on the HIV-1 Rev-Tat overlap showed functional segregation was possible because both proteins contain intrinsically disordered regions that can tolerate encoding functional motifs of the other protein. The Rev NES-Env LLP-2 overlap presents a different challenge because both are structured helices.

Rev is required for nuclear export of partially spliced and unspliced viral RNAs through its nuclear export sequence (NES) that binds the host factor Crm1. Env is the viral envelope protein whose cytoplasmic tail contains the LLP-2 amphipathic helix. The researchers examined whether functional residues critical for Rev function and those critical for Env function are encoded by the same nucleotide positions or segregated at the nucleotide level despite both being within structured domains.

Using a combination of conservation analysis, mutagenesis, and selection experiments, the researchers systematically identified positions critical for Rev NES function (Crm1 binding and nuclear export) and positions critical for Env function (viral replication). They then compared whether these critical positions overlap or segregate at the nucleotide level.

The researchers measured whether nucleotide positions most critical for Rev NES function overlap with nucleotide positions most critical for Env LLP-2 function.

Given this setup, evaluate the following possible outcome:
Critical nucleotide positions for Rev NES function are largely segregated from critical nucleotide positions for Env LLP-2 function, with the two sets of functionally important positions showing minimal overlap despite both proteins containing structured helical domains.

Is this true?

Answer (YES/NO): YES